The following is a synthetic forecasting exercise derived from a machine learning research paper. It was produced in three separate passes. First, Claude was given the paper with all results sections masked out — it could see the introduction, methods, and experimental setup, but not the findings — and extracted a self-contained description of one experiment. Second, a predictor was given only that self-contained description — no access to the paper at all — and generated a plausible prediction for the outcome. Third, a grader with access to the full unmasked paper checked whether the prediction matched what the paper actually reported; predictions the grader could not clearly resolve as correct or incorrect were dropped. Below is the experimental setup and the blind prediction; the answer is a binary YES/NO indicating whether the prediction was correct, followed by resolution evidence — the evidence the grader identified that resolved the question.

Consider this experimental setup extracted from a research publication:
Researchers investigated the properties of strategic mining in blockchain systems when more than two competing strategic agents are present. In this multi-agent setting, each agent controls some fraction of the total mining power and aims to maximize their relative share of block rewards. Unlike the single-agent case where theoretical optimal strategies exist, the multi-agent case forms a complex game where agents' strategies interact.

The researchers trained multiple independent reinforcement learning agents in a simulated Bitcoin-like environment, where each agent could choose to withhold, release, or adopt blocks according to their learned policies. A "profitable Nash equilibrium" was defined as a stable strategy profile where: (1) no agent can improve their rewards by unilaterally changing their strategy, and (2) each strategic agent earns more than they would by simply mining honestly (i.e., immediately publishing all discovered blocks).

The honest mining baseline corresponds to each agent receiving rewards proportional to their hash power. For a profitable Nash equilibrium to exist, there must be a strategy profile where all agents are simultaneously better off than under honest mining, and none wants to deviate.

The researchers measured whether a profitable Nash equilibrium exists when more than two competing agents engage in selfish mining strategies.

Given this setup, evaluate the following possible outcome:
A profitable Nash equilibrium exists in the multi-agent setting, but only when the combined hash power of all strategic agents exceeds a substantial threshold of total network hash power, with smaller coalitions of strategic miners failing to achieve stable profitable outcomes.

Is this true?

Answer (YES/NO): NO